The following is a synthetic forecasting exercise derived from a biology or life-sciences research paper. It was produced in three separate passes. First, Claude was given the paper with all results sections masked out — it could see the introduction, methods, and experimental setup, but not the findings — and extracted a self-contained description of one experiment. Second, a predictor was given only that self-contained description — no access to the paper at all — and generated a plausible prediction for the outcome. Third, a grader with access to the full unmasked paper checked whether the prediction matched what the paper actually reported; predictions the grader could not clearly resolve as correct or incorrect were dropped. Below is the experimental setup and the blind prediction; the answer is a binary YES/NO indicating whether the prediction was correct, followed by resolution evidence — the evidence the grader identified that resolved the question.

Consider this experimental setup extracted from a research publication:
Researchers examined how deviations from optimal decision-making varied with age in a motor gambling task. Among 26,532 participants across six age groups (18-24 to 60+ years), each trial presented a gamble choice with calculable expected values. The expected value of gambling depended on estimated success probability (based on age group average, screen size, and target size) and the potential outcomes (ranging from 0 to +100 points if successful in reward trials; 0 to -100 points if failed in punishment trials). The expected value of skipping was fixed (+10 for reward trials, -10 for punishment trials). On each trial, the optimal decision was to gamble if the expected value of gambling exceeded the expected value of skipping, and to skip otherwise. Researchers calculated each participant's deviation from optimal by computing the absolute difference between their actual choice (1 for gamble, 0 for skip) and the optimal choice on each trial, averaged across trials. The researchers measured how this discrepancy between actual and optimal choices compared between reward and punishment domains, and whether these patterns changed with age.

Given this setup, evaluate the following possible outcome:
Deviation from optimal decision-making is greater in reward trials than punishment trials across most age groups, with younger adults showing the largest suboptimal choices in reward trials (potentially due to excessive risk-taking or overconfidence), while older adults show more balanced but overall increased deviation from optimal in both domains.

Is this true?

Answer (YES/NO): NO